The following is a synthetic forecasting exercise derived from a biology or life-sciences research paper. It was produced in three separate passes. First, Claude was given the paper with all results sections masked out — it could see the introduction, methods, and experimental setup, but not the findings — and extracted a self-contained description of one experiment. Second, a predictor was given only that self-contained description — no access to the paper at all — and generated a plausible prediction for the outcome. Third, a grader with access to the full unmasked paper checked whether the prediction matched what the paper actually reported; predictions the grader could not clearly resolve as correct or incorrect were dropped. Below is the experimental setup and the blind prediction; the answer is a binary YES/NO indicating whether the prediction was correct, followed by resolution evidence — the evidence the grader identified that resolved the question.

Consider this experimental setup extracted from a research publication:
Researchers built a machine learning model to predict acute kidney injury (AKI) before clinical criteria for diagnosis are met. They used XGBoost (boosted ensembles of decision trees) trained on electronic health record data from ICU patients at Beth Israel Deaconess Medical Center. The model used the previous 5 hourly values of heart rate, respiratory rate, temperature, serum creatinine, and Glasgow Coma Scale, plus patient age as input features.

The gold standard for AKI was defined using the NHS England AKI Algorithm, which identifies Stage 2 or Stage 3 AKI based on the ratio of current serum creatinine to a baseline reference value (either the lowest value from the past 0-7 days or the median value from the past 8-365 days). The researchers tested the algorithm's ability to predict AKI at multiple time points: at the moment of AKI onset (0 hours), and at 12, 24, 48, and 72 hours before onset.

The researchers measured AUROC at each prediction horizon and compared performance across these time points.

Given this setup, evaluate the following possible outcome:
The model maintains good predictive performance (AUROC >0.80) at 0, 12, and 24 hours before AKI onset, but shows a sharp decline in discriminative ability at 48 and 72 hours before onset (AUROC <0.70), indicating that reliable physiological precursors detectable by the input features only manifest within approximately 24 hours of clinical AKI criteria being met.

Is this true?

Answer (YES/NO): NO